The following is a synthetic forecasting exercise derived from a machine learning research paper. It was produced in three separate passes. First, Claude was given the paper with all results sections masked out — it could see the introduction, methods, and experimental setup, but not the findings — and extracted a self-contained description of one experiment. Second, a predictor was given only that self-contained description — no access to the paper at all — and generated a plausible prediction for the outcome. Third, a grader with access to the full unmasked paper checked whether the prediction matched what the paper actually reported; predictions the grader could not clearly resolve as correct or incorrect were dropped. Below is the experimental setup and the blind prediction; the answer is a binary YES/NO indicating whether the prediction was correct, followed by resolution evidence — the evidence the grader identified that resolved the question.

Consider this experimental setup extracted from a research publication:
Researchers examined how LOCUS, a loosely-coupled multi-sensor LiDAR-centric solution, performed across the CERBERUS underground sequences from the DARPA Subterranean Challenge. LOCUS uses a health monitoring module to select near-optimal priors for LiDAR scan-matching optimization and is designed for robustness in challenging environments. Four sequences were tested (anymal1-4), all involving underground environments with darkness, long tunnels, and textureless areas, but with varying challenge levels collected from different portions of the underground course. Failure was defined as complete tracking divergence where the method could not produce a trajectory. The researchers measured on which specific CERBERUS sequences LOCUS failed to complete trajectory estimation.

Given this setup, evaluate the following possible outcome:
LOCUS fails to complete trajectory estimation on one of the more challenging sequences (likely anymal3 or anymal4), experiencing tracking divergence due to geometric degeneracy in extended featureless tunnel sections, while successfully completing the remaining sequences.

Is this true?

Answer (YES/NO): NO